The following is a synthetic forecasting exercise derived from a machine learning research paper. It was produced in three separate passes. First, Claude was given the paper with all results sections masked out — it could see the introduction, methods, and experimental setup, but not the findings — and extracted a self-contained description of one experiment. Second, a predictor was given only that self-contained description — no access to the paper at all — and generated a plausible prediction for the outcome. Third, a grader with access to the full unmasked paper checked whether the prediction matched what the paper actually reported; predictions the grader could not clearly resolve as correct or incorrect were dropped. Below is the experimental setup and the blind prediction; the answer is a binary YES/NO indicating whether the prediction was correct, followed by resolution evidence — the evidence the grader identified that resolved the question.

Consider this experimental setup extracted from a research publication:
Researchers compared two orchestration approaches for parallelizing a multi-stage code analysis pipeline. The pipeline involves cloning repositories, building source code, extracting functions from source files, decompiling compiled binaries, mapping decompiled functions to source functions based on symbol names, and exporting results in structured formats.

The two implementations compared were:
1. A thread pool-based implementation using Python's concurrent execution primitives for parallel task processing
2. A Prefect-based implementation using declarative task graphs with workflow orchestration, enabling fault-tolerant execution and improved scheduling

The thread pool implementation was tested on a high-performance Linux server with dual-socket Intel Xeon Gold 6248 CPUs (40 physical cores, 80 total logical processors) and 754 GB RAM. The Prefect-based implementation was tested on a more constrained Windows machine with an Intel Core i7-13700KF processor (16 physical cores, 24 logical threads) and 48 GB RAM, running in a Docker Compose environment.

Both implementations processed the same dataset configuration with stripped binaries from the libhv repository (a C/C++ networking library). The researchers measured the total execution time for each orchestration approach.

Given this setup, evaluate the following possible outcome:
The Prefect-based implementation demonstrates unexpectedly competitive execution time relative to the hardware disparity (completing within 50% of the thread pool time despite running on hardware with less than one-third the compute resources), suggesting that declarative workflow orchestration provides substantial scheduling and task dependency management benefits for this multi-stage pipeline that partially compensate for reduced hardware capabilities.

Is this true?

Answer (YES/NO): NO